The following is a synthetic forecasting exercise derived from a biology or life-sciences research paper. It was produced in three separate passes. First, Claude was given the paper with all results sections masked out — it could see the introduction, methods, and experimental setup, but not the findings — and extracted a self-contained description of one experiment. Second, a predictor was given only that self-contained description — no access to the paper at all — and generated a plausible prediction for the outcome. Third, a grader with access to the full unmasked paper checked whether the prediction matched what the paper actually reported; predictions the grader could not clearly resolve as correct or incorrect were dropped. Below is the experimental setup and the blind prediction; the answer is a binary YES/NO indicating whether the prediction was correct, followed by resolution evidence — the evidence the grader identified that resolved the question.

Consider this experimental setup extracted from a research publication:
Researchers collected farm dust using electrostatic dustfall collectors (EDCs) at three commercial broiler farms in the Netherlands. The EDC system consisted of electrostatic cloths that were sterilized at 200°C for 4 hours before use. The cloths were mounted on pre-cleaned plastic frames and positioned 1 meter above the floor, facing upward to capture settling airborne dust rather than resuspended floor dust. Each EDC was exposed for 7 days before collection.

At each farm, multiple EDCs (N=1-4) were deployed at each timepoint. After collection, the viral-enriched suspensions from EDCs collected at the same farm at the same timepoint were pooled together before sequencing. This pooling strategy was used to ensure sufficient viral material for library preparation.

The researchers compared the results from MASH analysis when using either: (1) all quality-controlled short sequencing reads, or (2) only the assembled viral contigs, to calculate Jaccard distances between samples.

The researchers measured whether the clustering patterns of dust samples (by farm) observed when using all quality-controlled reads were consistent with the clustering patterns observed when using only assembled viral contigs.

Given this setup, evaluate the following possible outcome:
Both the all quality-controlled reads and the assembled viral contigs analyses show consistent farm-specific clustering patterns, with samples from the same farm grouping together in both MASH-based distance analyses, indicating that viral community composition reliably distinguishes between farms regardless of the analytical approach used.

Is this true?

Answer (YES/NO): YES